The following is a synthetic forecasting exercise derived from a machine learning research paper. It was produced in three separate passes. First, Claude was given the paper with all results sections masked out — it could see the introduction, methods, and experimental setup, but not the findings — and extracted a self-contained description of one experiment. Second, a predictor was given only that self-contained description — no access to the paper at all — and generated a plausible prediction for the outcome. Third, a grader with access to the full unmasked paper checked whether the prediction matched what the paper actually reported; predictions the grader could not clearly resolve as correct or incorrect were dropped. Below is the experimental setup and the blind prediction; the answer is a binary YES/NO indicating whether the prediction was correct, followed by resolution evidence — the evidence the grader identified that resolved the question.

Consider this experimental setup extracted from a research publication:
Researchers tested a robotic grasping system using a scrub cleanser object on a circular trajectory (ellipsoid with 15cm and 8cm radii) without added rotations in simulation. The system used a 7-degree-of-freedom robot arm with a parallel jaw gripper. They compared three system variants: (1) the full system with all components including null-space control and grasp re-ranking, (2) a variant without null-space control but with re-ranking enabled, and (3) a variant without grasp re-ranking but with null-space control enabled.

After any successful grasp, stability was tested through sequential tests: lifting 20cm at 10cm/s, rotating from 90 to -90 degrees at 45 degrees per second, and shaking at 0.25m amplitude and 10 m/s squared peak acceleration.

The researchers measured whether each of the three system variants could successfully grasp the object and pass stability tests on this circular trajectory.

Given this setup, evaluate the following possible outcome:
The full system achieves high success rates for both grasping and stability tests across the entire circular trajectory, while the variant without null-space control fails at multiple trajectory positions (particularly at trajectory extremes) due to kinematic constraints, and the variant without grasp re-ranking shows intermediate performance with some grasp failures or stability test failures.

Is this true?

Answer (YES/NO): NO